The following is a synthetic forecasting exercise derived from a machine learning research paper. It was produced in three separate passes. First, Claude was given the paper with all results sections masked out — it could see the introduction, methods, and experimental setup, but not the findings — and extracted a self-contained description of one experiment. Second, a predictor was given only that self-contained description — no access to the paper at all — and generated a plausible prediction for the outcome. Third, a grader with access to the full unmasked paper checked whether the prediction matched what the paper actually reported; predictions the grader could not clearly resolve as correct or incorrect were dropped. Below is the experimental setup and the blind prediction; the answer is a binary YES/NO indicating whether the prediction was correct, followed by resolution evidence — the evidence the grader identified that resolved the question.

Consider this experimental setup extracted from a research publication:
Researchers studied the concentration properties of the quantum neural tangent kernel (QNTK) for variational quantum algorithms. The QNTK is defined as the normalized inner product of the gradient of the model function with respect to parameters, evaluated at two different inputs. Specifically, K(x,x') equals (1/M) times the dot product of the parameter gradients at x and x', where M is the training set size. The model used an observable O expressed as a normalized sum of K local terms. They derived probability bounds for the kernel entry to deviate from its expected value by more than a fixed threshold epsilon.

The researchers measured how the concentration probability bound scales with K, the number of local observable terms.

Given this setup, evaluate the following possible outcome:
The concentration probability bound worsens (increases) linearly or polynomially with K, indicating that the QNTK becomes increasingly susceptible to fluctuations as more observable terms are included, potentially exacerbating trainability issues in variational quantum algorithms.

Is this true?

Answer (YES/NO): NO